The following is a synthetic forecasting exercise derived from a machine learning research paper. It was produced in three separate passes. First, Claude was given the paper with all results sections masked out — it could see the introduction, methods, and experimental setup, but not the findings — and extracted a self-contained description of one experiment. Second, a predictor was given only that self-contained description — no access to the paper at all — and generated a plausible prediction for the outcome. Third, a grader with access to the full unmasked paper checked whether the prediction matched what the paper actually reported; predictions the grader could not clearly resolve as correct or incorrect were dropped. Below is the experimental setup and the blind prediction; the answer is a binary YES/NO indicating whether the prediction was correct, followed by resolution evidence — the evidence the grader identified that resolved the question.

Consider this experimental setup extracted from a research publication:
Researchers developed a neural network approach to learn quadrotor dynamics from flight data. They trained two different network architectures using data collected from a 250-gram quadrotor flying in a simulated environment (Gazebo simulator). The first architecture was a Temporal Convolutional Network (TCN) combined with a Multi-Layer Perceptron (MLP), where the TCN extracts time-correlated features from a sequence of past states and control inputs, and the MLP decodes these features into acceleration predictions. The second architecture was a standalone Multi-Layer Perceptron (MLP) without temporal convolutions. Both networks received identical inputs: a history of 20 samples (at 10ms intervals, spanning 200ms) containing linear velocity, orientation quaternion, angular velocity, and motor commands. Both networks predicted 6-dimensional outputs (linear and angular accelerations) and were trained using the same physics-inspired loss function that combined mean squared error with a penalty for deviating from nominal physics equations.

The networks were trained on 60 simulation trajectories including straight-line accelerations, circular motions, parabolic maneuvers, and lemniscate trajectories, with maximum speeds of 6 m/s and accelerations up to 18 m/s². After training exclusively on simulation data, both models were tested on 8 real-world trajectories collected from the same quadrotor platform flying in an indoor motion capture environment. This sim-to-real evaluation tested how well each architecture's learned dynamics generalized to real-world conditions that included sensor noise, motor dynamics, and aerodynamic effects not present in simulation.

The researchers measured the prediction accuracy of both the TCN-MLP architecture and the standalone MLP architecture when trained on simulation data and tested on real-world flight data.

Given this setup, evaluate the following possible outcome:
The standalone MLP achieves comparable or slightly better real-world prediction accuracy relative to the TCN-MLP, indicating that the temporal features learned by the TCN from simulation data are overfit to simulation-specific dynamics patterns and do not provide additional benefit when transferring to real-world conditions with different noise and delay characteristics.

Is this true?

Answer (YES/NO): NO